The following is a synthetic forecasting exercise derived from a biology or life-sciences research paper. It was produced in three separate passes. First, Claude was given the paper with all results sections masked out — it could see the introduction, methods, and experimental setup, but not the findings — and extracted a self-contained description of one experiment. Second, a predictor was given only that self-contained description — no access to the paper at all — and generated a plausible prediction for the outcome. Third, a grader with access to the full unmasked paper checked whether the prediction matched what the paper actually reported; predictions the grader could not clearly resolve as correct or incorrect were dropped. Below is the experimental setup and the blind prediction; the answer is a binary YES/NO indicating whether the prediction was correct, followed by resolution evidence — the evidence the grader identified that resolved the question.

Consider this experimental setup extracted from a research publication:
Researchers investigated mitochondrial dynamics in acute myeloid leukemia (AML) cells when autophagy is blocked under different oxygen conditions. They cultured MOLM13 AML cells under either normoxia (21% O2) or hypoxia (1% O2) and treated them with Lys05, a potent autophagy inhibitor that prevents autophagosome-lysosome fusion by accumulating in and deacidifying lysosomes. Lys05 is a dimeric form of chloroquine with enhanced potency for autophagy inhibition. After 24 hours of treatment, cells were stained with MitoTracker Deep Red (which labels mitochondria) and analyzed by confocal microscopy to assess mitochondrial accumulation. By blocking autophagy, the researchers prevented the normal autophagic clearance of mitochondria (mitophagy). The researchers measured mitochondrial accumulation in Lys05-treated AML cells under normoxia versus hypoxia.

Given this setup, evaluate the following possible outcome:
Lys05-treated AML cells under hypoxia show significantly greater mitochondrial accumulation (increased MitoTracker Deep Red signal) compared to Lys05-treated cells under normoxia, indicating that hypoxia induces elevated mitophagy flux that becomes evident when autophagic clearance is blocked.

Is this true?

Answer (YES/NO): YES